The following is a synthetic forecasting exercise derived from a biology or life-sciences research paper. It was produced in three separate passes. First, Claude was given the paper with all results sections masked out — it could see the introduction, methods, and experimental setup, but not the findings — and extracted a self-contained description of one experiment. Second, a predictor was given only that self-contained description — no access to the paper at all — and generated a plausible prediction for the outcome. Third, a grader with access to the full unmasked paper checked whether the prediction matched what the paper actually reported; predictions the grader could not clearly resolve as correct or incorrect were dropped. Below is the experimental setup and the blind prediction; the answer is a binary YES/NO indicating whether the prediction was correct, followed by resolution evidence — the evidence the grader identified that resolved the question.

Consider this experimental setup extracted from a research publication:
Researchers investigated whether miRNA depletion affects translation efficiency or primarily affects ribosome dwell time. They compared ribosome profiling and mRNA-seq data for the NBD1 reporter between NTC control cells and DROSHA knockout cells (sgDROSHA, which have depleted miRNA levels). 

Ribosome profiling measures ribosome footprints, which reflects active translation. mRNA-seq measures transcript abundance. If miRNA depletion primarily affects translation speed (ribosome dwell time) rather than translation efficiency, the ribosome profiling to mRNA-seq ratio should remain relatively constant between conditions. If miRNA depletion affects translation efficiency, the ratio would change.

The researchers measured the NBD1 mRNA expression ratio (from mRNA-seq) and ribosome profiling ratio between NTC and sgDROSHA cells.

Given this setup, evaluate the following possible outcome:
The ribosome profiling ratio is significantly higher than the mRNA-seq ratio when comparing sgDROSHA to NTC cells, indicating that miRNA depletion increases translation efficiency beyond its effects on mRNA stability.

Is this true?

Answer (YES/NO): NO